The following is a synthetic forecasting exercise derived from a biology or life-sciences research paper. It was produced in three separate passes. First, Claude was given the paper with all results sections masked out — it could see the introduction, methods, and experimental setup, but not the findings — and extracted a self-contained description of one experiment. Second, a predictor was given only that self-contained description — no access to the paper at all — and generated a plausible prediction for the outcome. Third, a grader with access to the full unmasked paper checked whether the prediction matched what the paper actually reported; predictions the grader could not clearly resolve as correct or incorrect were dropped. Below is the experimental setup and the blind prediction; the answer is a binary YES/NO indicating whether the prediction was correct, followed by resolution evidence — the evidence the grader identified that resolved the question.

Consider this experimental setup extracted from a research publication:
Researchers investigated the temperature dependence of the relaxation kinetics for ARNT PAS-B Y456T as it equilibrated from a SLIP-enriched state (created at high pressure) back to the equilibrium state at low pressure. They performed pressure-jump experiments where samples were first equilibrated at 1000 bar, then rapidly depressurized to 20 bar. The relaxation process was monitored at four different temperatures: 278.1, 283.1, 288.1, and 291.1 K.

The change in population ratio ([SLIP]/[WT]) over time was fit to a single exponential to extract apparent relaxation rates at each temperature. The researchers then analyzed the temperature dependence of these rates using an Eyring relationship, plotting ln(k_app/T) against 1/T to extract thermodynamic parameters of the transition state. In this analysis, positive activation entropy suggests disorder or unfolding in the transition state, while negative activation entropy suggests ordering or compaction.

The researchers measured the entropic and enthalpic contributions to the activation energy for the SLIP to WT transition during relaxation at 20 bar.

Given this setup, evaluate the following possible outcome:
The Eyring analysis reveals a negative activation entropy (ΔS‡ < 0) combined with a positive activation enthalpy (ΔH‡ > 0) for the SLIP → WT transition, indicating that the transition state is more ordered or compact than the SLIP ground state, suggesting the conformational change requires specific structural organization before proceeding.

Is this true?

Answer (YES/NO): NO